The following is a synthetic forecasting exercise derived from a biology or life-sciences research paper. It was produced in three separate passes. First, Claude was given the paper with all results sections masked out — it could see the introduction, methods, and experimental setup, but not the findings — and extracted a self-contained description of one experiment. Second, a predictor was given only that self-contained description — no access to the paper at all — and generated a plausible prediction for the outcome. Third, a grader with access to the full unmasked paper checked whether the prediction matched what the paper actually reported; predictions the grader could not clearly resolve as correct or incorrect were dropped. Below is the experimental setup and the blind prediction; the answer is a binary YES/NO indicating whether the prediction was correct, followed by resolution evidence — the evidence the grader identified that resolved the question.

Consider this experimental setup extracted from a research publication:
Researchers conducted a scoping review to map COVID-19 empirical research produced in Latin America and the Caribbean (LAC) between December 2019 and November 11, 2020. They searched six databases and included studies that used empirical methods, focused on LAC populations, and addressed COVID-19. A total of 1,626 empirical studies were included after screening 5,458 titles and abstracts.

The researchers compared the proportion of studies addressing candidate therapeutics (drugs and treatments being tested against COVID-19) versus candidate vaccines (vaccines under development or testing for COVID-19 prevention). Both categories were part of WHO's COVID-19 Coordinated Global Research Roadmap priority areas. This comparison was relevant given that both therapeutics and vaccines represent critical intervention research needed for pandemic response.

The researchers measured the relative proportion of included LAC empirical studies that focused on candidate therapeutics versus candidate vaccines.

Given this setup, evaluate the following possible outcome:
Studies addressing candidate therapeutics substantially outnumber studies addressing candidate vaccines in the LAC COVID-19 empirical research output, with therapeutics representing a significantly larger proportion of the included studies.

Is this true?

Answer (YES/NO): YES